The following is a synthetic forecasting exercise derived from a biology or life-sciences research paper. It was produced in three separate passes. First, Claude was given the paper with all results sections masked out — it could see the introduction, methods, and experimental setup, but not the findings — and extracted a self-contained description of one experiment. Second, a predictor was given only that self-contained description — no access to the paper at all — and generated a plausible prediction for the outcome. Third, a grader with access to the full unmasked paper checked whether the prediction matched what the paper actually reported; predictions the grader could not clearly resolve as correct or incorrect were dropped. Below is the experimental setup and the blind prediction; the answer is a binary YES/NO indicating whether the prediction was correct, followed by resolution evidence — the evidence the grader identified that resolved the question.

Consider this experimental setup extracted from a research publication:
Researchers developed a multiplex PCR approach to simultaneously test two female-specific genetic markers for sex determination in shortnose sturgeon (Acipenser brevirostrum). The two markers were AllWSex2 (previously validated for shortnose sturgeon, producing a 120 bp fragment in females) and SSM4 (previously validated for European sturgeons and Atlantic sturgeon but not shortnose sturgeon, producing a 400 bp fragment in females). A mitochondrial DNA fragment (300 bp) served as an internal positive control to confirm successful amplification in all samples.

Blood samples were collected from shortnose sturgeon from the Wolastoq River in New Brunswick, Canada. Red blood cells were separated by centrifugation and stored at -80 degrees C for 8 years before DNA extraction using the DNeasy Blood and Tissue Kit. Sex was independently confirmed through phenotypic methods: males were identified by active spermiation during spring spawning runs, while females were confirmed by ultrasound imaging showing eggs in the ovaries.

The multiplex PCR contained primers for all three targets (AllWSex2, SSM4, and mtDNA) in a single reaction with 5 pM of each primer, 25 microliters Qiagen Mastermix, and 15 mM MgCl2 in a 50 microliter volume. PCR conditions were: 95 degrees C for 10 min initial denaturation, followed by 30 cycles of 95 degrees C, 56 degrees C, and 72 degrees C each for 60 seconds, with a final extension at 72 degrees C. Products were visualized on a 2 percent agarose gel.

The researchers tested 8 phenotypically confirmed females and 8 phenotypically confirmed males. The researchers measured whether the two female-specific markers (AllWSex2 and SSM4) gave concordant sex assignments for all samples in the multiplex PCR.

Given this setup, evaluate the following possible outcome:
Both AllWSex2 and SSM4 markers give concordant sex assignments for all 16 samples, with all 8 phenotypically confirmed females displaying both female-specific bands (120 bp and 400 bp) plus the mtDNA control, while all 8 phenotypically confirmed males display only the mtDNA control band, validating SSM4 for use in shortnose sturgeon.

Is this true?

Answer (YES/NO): YES